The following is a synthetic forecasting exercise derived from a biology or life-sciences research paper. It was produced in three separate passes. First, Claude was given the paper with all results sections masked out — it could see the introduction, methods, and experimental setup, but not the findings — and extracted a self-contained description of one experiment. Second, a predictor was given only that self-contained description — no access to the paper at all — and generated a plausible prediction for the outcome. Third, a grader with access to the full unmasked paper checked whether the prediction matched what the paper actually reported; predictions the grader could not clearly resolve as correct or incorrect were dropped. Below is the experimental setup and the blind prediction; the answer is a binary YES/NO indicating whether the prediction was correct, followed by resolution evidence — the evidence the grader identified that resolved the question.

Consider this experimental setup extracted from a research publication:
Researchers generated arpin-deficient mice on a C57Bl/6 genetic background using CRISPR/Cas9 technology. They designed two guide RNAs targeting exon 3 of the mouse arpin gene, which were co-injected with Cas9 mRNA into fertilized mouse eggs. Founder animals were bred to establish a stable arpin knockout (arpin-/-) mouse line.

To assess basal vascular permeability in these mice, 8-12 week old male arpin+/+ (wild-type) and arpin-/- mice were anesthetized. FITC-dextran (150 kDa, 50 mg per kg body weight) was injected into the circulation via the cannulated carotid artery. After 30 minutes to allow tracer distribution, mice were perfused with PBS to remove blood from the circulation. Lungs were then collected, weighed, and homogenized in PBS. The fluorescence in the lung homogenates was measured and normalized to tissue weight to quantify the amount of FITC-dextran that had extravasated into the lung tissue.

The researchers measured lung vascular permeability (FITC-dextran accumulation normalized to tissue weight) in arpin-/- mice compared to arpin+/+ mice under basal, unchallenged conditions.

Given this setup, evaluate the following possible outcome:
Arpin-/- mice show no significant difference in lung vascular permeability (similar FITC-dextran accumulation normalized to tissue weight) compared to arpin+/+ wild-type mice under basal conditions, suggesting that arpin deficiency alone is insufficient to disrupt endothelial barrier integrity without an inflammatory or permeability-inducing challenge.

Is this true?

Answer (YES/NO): NO